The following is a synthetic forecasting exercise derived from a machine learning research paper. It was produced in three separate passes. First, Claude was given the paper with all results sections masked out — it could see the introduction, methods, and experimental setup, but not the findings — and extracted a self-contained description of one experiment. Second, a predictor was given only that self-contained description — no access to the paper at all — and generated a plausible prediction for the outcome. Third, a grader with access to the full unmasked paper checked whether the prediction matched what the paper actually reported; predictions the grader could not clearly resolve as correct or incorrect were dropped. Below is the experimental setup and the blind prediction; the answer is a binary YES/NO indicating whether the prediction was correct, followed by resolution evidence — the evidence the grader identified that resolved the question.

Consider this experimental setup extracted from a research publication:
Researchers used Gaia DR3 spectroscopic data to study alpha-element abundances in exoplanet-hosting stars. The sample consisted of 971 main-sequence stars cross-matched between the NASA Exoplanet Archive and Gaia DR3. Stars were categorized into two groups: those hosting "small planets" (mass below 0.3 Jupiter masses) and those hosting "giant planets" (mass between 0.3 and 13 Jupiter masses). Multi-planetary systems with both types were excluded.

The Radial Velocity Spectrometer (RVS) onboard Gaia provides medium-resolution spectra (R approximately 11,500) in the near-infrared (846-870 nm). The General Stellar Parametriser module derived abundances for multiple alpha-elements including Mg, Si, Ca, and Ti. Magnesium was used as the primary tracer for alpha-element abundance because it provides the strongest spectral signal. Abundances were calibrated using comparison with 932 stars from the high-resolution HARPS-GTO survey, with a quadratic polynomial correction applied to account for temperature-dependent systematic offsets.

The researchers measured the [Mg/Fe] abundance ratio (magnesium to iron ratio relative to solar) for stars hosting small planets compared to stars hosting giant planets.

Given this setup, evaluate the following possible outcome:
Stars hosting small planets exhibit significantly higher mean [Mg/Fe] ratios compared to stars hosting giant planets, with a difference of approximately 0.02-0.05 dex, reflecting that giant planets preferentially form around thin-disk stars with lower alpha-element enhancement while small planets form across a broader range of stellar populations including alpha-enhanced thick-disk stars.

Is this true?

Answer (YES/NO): NO